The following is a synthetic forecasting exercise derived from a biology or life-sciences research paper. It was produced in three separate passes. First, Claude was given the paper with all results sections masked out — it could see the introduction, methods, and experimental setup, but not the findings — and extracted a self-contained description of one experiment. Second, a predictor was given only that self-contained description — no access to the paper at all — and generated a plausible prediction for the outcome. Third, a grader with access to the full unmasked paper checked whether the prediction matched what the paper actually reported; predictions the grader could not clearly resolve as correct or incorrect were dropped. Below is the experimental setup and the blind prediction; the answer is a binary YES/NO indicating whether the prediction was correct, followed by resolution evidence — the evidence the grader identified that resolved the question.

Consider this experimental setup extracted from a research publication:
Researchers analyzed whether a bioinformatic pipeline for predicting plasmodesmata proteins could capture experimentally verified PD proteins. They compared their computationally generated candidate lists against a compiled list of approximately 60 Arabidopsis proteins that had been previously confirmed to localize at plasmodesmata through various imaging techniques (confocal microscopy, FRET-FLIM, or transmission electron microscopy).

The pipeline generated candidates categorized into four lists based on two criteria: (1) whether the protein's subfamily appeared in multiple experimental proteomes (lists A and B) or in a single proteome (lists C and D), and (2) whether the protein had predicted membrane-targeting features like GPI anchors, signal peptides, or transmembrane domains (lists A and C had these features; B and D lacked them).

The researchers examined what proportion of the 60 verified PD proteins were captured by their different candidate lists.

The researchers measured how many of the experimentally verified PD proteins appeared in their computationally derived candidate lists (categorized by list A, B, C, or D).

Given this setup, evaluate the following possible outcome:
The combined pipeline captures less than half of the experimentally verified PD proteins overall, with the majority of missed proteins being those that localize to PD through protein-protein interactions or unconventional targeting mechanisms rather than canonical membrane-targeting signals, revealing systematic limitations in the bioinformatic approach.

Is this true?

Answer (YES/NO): NO